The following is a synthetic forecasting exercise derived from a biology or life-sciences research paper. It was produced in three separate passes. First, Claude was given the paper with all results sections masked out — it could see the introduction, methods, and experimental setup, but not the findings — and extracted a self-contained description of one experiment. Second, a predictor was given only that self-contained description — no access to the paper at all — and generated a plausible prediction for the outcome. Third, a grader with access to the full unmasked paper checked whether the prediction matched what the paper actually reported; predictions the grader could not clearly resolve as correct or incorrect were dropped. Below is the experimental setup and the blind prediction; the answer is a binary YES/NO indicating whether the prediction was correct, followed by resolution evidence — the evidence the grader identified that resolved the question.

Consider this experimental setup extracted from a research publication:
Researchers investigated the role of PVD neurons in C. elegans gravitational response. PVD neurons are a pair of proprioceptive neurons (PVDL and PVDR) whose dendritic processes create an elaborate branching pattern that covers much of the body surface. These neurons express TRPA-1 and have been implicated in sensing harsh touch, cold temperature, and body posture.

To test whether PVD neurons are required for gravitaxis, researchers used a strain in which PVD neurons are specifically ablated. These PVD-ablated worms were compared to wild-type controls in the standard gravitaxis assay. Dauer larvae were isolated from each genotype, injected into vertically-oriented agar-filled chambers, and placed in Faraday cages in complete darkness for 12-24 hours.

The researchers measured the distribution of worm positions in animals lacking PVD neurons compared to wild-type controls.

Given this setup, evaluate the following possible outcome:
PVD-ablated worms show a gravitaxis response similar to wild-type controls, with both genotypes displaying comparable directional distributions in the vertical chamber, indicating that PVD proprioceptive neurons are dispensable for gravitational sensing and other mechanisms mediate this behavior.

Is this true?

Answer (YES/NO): NO